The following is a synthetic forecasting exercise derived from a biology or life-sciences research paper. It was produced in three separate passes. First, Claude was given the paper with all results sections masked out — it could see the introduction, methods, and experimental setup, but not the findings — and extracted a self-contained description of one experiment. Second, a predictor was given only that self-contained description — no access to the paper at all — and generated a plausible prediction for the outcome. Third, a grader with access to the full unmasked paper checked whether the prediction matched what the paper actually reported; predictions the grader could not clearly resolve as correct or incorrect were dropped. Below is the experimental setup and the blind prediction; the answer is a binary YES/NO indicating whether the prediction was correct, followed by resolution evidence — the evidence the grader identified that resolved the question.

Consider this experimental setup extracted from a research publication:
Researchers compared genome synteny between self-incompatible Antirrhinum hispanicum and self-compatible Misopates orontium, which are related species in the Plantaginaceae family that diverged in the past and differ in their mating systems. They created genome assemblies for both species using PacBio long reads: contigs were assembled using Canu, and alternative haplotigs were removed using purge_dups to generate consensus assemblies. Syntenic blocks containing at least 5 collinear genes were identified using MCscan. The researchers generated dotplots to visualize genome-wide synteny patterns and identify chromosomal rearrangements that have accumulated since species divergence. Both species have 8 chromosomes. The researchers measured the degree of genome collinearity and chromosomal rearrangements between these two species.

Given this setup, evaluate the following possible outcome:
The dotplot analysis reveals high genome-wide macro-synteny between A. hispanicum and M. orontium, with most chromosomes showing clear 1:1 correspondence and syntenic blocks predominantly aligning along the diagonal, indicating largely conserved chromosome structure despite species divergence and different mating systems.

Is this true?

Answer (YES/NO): YES